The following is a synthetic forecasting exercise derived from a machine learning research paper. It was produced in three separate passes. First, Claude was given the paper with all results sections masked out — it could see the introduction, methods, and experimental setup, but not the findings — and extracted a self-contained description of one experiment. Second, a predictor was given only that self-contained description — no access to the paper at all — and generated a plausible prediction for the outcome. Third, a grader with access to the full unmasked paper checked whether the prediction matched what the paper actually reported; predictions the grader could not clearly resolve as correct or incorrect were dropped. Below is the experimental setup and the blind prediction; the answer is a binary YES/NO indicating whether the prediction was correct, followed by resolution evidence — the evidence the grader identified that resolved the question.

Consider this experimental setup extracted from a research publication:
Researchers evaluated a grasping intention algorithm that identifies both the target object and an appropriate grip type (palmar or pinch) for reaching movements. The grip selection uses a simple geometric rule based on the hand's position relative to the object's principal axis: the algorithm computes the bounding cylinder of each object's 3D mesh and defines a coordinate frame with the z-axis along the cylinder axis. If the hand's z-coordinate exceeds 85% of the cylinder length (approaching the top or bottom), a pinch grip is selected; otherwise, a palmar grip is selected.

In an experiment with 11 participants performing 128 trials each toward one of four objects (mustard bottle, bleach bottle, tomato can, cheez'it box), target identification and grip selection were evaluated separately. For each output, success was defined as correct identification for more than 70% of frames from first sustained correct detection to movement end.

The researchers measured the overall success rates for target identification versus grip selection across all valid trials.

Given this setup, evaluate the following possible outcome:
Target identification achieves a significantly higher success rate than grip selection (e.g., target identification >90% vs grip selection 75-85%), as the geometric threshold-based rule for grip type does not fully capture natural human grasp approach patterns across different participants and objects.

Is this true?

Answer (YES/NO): NO